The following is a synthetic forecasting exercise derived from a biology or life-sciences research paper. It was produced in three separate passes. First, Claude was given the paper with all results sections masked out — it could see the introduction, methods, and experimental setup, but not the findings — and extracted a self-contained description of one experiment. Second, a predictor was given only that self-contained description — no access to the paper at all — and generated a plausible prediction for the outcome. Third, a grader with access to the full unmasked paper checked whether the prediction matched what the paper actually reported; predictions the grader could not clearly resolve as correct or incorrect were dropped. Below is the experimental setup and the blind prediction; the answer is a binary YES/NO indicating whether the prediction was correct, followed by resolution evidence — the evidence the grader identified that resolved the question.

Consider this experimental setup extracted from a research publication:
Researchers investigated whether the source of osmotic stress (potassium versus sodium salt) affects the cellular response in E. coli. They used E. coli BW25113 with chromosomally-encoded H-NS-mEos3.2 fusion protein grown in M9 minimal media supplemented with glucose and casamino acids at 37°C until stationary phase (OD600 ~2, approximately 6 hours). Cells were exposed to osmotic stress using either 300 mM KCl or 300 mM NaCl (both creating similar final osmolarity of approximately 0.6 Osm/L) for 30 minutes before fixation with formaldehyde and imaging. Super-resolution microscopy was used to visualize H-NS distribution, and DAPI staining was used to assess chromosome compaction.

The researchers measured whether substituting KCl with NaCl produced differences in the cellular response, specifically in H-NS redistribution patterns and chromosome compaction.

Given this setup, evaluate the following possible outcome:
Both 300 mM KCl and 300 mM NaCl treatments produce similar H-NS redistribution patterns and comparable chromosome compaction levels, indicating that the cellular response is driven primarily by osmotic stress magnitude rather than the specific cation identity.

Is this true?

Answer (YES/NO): YES